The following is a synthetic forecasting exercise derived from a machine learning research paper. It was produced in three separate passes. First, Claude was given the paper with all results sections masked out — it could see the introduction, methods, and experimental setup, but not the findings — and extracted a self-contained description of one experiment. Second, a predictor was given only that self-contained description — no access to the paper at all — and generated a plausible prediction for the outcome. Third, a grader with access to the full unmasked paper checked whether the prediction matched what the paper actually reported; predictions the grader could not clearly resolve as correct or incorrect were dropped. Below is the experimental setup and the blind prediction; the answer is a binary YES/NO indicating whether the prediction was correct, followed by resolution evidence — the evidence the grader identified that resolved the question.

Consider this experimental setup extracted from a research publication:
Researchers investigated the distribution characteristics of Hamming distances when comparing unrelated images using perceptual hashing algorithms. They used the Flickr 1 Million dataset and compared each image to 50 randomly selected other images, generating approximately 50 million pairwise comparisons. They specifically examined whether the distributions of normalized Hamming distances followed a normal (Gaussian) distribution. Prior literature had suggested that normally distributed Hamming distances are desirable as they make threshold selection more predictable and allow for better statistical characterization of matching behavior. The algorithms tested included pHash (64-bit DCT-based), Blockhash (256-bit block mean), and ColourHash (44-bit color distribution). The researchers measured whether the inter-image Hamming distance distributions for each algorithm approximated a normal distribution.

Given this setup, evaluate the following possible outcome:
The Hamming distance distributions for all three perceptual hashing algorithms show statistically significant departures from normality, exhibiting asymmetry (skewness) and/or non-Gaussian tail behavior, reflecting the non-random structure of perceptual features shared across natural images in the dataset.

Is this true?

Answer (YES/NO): NO